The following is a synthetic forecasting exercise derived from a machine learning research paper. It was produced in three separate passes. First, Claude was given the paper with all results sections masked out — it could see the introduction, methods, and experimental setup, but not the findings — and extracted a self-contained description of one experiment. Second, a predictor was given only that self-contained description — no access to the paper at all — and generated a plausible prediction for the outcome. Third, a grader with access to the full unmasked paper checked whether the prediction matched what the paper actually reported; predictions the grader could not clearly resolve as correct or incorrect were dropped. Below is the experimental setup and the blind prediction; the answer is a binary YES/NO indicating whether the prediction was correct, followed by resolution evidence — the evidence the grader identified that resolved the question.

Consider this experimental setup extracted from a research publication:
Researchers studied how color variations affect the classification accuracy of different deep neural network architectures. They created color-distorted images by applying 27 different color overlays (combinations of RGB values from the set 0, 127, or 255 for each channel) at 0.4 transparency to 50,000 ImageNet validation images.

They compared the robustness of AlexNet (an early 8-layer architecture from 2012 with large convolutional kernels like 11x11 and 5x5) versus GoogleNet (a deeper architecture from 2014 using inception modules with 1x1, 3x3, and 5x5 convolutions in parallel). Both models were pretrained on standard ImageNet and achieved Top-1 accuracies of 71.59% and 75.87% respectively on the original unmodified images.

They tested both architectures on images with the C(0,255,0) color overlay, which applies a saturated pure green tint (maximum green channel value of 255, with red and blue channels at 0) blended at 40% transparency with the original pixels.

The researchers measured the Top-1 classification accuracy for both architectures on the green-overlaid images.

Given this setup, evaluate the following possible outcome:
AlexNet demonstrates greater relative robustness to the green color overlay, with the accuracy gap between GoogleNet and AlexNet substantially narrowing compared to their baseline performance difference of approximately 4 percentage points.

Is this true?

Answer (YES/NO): NO